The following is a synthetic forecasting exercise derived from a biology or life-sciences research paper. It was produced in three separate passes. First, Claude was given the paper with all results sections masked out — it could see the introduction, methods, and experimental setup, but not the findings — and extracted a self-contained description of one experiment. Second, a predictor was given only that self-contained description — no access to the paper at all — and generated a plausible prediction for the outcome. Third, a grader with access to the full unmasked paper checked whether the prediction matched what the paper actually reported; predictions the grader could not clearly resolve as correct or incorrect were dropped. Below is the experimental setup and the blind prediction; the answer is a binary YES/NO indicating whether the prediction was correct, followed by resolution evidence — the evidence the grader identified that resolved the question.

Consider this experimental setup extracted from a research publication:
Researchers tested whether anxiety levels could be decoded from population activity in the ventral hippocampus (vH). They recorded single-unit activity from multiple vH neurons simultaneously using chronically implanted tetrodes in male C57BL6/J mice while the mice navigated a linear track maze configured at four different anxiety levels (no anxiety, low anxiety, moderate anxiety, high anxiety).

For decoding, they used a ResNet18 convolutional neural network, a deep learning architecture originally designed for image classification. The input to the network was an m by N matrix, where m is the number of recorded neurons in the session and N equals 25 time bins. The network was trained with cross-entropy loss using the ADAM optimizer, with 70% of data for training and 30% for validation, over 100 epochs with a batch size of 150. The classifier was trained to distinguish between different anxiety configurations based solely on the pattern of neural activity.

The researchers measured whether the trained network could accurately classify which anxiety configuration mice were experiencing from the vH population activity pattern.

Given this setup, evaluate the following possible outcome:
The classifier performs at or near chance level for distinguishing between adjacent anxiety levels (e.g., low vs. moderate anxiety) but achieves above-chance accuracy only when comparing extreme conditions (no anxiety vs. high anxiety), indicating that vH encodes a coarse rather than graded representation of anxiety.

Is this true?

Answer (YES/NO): NO